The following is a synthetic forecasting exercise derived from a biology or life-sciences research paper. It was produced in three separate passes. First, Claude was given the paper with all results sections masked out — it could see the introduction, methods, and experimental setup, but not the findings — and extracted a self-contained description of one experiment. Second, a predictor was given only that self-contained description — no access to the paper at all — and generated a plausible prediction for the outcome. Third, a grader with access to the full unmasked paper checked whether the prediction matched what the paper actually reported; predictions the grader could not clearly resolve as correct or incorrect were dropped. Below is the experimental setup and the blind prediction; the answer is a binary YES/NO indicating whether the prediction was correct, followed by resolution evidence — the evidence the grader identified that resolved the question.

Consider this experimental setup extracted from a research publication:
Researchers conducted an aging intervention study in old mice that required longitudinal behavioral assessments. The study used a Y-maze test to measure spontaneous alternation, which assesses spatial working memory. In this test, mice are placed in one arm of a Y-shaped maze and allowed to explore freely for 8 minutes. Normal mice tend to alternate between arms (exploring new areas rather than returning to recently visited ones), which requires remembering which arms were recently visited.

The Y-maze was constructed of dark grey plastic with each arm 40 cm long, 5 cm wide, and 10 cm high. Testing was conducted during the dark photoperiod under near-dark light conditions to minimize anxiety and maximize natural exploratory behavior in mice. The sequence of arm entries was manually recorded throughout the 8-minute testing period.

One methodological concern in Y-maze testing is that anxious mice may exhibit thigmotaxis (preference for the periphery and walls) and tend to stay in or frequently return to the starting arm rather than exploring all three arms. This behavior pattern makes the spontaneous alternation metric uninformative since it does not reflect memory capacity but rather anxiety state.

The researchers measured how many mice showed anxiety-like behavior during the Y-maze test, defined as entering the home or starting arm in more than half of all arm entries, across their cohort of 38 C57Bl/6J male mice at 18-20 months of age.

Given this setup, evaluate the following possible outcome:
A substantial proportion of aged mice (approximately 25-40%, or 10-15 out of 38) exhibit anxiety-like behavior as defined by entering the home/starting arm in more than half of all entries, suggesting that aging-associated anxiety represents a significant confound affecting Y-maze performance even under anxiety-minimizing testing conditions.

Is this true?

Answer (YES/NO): NO